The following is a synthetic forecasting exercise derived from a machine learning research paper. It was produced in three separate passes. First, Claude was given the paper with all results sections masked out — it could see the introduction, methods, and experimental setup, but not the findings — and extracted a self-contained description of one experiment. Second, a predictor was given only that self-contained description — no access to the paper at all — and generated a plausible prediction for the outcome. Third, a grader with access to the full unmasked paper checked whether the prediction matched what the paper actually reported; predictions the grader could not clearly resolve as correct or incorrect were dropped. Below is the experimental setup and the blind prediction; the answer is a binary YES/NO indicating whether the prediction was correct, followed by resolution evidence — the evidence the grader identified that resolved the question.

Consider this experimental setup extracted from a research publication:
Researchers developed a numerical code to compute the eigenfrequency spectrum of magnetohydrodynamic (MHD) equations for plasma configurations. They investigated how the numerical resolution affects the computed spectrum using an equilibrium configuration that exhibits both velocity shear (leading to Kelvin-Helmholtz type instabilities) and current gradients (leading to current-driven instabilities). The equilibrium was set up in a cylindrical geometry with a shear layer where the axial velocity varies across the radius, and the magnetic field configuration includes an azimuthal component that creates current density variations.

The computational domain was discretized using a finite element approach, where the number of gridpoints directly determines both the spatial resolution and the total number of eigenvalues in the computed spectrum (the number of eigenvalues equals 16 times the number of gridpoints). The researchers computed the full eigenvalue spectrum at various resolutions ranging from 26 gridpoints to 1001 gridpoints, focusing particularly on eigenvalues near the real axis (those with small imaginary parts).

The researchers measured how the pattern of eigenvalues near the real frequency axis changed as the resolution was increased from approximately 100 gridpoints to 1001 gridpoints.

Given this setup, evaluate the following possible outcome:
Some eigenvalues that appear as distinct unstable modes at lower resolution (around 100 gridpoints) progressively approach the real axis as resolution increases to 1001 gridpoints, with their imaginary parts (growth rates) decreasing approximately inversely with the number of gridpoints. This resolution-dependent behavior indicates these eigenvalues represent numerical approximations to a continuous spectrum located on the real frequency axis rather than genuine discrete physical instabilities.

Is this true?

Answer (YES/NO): NO